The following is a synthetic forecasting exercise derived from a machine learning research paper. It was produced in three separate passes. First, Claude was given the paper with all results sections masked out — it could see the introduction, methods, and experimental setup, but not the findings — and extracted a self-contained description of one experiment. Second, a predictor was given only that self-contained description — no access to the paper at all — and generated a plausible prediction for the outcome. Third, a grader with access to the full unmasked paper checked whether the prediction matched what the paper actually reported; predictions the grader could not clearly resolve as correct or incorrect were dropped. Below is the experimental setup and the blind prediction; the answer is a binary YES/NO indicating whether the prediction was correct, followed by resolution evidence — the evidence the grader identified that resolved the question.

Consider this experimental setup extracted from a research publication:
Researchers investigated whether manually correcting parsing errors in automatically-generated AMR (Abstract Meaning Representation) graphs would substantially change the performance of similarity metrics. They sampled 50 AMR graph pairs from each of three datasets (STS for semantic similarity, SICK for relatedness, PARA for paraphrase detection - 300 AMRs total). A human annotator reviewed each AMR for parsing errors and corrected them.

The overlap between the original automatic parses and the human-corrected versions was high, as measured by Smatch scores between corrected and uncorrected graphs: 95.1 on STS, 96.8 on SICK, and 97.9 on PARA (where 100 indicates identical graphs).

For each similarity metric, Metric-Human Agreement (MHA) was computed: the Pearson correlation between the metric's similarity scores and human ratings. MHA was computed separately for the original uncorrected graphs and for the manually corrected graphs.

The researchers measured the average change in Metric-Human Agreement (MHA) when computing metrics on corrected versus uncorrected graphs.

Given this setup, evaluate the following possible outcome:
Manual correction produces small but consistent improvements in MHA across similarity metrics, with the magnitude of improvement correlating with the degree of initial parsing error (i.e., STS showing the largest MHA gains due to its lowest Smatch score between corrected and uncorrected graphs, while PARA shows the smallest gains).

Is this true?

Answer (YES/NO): NO